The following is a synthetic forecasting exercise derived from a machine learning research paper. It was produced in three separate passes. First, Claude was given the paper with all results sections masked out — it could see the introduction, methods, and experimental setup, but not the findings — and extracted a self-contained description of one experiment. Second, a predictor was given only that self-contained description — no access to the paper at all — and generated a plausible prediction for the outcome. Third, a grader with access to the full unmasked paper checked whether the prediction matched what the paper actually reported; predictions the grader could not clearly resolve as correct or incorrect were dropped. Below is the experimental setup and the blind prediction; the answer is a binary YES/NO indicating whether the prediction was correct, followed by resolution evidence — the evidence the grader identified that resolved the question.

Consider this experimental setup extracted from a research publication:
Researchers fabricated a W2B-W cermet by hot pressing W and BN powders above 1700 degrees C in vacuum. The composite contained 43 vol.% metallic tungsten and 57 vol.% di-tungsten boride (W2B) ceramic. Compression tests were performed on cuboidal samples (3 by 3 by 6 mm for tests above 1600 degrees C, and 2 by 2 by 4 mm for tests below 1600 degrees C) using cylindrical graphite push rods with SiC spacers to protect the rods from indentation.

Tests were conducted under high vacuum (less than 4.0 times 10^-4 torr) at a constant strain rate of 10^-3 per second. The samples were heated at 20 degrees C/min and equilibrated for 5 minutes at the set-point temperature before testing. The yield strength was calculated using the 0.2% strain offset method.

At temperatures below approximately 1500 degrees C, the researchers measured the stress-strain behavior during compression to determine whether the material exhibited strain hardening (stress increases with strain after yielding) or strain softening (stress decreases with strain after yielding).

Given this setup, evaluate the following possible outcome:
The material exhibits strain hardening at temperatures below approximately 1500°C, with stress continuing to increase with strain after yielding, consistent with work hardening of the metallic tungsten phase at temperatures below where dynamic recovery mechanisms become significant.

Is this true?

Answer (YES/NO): YES